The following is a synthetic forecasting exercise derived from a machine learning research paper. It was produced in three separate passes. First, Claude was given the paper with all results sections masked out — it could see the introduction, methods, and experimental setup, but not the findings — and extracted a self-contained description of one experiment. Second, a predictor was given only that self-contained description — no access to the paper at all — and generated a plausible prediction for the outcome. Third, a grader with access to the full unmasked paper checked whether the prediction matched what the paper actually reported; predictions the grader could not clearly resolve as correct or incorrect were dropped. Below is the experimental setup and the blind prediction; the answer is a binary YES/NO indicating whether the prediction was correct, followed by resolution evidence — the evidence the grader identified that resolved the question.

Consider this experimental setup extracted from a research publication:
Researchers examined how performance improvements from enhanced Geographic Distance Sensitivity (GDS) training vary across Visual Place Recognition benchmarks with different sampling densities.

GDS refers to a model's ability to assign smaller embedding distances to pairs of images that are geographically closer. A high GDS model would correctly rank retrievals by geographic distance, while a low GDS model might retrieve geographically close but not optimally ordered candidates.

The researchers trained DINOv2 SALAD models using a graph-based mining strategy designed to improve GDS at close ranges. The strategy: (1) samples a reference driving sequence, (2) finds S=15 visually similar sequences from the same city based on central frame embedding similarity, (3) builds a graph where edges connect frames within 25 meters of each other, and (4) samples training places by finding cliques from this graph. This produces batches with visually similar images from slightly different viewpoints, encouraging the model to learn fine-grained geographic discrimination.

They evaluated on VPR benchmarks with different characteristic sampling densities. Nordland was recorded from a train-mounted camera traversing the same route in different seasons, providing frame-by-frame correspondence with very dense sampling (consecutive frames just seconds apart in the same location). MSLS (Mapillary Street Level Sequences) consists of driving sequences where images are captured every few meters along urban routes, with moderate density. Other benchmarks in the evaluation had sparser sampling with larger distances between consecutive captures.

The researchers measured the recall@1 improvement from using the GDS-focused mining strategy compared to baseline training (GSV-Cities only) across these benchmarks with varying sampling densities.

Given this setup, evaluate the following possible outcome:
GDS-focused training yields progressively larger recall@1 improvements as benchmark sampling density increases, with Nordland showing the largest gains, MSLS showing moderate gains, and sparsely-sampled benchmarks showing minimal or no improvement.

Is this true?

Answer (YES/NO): YES